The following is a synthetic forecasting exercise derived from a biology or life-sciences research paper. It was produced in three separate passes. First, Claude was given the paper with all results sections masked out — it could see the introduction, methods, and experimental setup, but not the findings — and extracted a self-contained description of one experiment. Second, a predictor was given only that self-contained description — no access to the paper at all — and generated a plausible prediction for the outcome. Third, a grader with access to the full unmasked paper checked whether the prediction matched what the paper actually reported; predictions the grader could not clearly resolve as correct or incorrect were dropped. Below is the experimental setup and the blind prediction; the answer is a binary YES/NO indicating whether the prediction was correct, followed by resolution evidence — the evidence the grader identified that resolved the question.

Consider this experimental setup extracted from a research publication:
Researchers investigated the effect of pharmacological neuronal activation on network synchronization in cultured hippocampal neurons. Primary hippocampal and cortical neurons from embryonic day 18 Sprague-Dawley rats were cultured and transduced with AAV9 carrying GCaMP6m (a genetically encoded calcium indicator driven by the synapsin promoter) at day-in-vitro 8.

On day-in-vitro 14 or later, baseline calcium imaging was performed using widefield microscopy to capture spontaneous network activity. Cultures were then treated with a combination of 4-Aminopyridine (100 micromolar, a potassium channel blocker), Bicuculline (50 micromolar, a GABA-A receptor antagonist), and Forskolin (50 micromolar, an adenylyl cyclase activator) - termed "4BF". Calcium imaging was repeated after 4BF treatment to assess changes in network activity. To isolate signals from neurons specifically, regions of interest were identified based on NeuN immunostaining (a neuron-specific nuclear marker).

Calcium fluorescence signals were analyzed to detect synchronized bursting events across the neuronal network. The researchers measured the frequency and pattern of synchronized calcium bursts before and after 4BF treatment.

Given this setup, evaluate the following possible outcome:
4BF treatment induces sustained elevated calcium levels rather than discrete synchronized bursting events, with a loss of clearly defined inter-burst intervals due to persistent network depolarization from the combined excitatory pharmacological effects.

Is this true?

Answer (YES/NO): NO